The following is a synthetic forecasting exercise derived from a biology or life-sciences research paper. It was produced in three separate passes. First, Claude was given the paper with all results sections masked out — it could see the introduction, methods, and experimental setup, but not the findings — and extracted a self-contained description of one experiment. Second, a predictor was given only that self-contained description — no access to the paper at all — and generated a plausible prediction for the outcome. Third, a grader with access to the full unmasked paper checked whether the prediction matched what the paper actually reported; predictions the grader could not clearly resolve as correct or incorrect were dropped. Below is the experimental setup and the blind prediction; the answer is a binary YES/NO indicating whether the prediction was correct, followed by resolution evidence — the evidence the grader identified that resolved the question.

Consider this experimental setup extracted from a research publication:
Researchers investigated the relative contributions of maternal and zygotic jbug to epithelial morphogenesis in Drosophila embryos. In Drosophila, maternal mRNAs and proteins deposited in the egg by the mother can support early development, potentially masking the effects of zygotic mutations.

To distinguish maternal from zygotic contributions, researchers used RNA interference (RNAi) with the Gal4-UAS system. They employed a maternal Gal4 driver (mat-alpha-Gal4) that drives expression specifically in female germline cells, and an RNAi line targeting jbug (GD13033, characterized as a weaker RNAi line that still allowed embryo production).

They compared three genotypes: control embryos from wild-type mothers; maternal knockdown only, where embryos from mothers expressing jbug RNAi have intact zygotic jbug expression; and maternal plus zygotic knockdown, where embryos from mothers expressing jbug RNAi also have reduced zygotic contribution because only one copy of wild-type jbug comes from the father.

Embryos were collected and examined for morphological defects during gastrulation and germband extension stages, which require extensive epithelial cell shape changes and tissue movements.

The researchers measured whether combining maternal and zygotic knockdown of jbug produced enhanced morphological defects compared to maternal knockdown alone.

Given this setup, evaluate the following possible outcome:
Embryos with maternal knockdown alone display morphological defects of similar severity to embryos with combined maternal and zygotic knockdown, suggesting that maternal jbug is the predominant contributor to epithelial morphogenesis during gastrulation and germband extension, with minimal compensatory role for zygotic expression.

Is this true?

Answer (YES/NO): NO